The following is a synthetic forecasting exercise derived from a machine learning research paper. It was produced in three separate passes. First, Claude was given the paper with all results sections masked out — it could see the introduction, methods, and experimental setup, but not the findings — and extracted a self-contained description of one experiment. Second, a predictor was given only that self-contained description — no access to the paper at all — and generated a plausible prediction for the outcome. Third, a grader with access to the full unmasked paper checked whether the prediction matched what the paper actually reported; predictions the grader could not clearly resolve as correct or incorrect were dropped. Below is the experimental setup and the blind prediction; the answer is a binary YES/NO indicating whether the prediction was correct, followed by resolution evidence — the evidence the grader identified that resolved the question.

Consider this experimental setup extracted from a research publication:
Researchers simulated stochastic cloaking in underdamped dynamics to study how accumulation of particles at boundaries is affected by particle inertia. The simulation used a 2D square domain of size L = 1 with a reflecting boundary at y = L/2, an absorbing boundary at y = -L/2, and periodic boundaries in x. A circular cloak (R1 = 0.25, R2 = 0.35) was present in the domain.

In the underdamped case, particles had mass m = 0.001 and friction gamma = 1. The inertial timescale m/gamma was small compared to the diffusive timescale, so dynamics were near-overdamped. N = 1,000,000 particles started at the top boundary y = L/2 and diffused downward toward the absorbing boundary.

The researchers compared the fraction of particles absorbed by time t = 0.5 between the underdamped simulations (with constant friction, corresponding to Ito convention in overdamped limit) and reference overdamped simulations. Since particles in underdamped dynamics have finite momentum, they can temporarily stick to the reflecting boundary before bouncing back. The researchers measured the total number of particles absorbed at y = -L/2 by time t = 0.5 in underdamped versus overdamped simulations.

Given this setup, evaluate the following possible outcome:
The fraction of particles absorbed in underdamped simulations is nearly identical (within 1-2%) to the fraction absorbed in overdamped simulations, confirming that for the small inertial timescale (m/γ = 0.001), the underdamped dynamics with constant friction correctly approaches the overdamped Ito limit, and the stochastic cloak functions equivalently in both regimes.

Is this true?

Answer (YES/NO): NO